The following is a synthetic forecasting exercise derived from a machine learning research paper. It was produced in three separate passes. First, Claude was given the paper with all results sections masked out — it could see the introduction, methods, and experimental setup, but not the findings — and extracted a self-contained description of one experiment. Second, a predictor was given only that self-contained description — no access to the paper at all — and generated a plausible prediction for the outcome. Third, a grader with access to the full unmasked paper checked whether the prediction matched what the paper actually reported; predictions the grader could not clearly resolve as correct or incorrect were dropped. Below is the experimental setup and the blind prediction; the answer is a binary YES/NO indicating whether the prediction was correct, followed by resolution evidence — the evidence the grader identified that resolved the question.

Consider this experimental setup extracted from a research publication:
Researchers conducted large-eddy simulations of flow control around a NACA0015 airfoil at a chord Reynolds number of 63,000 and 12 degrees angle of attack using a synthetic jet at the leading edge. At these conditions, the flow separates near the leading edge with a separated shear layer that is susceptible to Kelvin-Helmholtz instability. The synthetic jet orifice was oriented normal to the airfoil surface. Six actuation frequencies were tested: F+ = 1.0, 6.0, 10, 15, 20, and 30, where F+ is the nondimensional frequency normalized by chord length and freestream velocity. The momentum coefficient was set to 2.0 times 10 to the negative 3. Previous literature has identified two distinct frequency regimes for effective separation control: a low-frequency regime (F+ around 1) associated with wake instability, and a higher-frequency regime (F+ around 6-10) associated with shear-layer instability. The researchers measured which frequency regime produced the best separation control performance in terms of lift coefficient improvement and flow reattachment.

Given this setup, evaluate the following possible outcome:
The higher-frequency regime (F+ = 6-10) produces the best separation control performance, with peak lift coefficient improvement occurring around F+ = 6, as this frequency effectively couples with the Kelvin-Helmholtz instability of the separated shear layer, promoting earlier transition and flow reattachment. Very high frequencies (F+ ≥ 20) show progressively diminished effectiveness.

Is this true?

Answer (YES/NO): NO